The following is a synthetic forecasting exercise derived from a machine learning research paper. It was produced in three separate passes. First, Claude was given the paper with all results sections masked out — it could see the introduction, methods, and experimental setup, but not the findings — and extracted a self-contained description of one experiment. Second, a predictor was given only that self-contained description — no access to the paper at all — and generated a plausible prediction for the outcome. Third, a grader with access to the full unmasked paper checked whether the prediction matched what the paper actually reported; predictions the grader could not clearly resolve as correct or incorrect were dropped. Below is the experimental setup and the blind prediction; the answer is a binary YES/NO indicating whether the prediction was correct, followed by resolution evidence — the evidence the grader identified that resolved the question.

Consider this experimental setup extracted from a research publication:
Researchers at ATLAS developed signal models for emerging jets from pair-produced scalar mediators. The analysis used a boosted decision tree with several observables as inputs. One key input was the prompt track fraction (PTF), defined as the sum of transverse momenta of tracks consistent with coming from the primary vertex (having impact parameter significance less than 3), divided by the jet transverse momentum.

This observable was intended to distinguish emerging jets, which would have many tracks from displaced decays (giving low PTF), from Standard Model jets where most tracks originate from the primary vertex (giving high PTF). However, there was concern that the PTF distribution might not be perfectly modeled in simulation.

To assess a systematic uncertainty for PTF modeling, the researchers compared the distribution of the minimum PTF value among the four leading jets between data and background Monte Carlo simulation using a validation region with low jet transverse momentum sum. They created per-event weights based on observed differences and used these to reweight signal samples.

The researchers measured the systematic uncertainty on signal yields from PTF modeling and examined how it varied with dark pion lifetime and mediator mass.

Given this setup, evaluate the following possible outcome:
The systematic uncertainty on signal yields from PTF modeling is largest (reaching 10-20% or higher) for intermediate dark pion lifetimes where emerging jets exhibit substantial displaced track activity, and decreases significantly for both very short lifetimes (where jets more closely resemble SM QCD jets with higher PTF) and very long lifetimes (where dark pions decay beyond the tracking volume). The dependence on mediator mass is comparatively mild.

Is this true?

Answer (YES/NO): NO